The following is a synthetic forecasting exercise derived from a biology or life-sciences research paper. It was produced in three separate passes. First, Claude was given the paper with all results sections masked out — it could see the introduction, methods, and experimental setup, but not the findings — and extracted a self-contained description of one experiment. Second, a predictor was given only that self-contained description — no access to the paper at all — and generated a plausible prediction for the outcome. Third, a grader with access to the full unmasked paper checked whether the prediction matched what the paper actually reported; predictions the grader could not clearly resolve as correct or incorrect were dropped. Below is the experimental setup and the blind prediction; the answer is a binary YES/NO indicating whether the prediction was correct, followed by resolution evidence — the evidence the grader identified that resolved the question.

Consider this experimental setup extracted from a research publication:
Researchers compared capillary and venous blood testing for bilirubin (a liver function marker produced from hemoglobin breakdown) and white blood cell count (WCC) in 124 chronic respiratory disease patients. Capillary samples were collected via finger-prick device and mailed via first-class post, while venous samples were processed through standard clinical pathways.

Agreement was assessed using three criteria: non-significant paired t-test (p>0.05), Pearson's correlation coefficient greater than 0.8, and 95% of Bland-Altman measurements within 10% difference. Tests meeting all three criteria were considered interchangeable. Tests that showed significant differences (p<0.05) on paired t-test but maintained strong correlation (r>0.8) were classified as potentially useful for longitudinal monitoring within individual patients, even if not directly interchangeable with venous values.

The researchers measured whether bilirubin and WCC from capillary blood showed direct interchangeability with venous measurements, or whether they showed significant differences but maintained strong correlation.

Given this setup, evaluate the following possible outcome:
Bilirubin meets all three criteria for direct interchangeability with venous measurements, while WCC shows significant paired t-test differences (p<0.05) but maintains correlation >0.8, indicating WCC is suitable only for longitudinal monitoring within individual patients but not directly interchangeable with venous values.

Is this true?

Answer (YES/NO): NO